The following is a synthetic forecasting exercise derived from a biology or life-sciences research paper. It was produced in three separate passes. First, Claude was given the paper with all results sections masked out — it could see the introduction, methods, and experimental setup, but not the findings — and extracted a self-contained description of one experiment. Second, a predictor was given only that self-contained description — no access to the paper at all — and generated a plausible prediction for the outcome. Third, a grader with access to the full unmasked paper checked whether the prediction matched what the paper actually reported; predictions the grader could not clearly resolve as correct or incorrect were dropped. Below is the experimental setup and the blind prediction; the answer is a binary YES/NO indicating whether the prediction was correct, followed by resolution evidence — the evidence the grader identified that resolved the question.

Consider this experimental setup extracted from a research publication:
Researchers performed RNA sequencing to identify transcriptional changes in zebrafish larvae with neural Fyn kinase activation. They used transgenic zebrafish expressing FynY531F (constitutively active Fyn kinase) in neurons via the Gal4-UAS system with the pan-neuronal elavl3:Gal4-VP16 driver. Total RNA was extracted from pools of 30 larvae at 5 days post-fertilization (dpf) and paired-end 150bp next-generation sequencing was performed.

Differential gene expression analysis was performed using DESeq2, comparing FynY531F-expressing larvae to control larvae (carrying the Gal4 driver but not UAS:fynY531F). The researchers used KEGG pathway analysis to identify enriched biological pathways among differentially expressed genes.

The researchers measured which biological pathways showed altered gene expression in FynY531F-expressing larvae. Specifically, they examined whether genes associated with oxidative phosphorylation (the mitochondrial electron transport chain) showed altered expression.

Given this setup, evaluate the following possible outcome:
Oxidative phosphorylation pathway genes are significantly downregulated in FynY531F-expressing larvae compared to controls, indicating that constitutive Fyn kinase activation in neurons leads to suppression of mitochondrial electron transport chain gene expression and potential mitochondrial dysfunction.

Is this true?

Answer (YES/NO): YES